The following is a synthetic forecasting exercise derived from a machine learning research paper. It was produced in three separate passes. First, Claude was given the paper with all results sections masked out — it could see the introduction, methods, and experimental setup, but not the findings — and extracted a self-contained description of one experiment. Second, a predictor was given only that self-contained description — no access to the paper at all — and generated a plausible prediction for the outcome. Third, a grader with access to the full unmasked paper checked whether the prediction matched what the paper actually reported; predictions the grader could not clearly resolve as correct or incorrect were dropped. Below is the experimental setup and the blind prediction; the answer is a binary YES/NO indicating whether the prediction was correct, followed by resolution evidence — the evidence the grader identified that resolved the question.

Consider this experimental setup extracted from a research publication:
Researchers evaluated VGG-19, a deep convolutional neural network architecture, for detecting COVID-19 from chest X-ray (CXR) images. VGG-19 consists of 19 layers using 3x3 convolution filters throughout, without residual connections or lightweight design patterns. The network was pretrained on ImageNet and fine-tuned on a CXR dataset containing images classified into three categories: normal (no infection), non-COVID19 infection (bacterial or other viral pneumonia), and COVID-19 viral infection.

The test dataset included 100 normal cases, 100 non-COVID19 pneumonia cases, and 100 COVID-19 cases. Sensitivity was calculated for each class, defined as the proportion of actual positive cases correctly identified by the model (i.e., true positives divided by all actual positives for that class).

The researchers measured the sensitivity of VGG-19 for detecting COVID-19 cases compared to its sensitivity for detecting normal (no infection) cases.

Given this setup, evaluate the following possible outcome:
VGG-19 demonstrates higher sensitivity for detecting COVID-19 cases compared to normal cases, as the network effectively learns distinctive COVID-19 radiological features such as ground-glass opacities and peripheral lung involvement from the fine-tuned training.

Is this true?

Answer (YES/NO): NO